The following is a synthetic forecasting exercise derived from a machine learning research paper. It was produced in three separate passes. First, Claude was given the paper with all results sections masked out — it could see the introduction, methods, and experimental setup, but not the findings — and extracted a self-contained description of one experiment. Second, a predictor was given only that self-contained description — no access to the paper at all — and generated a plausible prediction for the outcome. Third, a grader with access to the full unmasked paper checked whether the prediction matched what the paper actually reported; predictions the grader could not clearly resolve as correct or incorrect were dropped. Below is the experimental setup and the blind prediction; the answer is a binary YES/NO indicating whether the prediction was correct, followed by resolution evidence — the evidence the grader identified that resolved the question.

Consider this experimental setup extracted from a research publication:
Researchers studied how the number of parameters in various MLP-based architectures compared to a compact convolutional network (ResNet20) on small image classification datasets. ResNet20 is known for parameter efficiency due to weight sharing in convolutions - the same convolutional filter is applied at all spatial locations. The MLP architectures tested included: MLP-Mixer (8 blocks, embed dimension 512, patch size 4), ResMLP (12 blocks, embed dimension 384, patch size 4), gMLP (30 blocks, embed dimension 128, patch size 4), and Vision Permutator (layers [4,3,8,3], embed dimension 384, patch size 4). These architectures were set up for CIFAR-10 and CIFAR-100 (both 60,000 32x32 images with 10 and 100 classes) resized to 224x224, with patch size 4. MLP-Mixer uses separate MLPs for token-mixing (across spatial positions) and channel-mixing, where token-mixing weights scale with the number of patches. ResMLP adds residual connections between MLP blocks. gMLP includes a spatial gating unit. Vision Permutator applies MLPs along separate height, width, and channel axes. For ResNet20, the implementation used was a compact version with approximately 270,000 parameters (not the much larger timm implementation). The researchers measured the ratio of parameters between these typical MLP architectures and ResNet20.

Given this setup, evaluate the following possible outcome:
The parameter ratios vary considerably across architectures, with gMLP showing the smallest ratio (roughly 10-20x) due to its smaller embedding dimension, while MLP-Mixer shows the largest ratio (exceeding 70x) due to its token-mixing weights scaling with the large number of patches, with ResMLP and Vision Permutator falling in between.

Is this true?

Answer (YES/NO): NO